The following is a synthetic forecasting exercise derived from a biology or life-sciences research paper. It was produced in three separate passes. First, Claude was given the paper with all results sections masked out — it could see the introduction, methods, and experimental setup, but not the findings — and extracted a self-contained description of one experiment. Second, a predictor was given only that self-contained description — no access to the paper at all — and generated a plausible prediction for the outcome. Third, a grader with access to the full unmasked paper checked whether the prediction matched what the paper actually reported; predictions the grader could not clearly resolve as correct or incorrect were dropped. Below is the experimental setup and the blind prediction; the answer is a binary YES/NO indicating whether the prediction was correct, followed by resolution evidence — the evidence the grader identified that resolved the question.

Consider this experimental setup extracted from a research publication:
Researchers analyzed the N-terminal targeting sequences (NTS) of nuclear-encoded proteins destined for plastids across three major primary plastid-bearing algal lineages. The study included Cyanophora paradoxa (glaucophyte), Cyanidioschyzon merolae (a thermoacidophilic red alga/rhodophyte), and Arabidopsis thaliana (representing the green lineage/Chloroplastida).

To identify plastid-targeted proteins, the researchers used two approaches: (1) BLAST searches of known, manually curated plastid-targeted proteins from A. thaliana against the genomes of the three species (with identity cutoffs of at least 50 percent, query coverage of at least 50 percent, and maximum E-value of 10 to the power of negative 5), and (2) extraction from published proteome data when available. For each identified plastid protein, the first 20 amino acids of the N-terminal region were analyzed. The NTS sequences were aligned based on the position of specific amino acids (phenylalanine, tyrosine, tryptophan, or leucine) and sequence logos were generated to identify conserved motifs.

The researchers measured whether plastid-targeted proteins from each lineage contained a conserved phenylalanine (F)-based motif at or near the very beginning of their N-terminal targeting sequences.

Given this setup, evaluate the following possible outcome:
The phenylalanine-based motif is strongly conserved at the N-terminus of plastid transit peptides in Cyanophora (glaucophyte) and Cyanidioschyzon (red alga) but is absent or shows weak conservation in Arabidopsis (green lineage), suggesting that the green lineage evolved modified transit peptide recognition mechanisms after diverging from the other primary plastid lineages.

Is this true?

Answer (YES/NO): YES